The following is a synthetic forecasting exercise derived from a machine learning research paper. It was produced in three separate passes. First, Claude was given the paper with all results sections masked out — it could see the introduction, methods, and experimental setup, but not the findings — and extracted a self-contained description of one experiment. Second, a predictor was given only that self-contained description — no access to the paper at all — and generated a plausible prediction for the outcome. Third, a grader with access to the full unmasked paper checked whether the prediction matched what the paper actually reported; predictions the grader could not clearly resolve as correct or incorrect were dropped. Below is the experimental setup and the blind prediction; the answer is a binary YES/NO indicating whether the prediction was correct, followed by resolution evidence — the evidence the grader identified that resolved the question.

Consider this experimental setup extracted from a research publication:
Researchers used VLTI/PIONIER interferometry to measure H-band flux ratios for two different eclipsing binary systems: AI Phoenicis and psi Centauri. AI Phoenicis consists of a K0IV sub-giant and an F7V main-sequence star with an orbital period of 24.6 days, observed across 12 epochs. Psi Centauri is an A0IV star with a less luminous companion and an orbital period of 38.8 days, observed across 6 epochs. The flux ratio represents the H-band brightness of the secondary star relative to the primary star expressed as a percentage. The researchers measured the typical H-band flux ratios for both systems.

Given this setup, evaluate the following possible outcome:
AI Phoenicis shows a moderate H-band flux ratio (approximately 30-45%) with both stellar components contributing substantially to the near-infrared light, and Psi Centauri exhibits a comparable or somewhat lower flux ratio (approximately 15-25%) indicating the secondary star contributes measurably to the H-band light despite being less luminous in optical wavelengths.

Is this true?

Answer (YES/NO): NO